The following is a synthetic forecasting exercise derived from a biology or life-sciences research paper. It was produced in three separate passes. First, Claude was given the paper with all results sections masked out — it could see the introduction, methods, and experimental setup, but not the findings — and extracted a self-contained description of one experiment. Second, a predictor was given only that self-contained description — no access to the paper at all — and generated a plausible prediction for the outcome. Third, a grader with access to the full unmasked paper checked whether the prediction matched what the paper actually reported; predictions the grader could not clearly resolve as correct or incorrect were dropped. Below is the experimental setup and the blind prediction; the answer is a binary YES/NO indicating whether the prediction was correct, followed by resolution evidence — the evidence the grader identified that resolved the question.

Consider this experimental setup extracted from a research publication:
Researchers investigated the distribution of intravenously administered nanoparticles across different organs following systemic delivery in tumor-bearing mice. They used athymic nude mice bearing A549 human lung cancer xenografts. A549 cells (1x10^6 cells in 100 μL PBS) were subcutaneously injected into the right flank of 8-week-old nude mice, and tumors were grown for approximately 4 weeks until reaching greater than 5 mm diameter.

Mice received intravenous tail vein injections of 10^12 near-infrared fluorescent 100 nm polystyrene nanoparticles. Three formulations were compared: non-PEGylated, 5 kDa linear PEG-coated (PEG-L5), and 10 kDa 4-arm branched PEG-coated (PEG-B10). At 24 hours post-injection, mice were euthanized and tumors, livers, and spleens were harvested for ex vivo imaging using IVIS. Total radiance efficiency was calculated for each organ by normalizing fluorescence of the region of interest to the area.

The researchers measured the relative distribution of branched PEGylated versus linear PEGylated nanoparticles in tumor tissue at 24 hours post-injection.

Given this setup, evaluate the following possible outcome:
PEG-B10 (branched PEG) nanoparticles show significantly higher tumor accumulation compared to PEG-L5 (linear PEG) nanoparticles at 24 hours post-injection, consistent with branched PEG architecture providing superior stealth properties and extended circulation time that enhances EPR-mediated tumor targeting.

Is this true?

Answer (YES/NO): NO